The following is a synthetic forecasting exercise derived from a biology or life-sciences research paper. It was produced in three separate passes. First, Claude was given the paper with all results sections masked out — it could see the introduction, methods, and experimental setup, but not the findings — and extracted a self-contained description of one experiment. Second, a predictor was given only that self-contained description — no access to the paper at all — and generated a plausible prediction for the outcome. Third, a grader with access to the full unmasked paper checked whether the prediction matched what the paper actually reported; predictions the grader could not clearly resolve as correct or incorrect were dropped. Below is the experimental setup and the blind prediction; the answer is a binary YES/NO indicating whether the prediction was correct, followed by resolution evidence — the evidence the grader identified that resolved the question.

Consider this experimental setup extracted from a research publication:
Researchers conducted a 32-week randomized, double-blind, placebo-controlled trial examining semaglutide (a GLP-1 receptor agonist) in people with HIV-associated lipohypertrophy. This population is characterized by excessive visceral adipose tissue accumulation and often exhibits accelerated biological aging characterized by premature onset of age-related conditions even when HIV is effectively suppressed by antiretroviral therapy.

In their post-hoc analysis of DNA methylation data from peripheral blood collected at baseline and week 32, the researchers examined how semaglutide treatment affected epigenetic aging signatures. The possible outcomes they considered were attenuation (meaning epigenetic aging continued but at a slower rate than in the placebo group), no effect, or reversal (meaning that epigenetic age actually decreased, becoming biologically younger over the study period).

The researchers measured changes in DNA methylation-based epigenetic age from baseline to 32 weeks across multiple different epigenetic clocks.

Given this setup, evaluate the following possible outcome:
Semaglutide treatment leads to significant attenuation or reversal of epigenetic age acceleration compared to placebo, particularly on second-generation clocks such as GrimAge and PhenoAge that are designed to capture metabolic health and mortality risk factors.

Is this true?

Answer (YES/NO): YES